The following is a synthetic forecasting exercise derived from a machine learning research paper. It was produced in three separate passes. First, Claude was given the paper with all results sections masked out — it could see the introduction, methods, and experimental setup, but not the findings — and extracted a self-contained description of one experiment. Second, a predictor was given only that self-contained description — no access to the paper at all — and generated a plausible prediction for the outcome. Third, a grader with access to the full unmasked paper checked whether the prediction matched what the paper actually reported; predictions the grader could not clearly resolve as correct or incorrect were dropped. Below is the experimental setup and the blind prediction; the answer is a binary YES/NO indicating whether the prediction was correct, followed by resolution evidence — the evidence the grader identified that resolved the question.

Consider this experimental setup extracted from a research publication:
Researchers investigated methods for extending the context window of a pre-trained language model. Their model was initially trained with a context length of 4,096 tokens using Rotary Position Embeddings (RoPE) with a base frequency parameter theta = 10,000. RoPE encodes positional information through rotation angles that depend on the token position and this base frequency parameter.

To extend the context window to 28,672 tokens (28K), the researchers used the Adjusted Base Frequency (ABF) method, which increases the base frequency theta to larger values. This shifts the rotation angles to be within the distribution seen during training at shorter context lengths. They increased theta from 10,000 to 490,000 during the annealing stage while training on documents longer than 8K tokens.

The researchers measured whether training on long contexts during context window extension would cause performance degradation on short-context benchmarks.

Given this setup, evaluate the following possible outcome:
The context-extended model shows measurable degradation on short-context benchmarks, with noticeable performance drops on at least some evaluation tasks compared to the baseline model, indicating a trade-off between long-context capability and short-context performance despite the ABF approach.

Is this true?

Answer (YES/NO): YES